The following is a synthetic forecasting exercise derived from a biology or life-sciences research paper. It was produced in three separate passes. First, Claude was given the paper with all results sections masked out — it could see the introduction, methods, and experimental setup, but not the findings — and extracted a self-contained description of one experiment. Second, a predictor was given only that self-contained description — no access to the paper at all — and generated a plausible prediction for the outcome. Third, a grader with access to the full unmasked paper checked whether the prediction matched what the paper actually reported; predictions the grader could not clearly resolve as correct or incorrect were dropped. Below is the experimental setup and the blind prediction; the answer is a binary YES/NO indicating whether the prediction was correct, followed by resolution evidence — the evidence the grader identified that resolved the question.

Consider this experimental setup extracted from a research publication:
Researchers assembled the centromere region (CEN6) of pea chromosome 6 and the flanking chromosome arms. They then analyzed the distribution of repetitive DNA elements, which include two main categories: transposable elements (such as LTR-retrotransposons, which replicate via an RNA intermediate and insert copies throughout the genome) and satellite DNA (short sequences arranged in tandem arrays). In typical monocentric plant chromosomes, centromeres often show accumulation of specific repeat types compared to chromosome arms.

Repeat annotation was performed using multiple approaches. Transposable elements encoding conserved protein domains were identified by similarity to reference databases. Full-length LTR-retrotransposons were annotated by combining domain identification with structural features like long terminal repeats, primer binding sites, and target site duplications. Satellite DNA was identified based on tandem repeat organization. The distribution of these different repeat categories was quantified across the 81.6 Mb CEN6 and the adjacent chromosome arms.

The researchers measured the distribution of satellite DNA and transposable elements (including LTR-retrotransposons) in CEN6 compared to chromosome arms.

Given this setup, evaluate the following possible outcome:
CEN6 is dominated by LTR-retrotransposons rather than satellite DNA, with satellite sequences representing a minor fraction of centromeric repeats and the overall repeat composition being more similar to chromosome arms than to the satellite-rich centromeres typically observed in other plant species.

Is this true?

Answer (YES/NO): NO